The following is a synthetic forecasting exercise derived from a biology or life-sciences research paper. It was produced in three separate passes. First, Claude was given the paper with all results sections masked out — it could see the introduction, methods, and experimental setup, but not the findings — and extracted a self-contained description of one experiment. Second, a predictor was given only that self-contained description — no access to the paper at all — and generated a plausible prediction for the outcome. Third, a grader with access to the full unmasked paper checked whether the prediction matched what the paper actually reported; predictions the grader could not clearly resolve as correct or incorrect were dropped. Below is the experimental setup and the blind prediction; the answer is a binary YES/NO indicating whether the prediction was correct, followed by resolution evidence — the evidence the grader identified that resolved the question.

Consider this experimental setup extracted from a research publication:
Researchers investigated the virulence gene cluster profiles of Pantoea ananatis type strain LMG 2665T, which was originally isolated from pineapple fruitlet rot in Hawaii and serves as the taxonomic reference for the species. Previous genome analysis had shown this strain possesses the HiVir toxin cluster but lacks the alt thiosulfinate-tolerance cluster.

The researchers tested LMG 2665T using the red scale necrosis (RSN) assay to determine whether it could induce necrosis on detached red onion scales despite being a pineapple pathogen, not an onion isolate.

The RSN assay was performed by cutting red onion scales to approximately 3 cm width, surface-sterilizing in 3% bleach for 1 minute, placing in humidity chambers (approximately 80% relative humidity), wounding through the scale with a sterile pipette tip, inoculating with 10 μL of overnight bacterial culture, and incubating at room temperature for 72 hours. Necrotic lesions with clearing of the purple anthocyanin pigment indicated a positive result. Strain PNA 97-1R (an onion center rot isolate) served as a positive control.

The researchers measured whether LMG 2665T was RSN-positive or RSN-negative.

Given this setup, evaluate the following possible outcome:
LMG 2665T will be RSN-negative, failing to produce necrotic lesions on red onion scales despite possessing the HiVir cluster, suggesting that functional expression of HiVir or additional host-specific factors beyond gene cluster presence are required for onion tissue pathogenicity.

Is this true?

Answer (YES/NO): NO